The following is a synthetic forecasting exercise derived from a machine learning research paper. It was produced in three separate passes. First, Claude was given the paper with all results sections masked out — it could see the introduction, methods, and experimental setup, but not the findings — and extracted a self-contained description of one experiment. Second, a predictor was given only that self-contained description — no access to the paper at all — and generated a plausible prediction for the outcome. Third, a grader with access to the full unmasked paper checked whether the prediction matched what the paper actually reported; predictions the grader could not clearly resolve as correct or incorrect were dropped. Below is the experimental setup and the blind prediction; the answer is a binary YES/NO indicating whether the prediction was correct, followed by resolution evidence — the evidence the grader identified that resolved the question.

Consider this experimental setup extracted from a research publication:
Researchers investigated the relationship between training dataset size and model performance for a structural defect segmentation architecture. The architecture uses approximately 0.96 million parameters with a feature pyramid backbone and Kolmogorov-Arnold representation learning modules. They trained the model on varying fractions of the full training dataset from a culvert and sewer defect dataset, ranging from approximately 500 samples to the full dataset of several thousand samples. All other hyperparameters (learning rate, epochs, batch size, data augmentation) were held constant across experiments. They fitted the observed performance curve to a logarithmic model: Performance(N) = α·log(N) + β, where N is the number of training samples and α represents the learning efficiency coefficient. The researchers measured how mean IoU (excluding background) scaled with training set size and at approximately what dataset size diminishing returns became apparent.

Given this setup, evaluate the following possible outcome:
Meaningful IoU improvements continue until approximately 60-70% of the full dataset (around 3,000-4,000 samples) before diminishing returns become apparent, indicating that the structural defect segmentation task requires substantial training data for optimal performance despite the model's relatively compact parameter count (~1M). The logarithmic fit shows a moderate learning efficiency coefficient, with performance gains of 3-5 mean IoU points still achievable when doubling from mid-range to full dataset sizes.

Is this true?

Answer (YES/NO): NO